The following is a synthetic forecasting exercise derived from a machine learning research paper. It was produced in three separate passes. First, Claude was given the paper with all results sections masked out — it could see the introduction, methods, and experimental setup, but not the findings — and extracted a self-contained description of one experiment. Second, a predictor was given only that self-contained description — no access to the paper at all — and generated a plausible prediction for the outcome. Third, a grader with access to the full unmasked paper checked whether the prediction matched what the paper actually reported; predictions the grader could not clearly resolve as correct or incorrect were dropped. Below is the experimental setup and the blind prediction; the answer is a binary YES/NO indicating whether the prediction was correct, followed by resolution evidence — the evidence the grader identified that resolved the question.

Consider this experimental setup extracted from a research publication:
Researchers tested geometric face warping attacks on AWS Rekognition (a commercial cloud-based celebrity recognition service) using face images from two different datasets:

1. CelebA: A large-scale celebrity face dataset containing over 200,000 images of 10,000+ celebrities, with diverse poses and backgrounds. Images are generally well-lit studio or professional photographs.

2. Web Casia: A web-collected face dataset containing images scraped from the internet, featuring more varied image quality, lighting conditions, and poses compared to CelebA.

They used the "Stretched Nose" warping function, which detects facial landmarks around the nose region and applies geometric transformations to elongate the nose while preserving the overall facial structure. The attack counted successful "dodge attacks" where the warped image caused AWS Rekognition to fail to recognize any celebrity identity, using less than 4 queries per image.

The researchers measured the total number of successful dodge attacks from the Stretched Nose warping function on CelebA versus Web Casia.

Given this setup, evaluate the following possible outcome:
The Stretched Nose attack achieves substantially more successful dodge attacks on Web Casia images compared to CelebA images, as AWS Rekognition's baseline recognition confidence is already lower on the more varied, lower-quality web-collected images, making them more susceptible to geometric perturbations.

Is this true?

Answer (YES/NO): NO